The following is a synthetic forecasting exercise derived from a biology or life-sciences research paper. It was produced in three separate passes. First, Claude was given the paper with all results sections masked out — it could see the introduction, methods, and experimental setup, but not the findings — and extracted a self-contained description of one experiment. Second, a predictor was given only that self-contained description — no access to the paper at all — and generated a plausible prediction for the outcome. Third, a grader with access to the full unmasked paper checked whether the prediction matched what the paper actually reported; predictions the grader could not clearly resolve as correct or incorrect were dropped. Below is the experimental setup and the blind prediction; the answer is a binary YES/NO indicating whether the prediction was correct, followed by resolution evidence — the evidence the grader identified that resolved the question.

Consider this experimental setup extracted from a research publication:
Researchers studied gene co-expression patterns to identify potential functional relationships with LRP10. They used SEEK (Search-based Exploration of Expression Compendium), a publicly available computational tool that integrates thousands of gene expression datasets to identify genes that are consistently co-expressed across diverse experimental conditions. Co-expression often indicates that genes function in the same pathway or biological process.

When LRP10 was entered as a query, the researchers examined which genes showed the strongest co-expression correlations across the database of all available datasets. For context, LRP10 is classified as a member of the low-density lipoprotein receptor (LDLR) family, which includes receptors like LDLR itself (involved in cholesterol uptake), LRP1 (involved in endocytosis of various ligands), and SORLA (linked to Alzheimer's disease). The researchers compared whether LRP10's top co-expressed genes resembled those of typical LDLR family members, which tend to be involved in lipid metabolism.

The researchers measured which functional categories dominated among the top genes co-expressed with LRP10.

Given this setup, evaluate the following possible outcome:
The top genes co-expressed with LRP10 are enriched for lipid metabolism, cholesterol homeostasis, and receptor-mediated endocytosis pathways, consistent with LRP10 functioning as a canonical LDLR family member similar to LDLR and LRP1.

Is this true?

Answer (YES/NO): NO